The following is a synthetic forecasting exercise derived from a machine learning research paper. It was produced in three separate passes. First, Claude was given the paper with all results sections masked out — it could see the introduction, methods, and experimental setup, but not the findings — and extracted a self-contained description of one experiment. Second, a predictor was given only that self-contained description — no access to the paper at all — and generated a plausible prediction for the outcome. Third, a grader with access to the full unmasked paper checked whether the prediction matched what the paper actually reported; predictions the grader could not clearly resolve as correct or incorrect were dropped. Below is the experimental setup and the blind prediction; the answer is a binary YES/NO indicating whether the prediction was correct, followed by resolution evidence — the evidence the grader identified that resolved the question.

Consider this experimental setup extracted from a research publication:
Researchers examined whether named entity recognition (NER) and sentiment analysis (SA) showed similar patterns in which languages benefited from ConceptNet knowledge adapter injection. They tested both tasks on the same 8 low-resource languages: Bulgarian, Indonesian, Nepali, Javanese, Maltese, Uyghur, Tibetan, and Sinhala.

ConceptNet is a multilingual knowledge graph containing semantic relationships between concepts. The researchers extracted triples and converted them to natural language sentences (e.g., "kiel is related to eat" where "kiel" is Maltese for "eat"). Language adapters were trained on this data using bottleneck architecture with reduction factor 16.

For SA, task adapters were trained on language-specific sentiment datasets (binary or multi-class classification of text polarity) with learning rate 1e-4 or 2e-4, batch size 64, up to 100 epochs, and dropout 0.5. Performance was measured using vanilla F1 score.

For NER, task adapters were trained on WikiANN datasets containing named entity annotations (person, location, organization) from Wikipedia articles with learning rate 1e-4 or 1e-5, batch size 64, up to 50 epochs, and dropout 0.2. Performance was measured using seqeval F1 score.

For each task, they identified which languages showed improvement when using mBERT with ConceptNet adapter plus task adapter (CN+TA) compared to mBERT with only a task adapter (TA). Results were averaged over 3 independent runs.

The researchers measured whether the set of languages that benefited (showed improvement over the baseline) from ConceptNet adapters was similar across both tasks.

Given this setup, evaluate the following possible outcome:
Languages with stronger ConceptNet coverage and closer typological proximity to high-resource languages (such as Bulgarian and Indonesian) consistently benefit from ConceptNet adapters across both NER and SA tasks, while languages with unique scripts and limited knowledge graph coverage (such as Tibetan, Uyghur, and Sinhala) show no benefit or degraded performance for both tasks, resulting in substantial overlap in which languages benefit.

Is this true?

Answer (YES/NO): NO